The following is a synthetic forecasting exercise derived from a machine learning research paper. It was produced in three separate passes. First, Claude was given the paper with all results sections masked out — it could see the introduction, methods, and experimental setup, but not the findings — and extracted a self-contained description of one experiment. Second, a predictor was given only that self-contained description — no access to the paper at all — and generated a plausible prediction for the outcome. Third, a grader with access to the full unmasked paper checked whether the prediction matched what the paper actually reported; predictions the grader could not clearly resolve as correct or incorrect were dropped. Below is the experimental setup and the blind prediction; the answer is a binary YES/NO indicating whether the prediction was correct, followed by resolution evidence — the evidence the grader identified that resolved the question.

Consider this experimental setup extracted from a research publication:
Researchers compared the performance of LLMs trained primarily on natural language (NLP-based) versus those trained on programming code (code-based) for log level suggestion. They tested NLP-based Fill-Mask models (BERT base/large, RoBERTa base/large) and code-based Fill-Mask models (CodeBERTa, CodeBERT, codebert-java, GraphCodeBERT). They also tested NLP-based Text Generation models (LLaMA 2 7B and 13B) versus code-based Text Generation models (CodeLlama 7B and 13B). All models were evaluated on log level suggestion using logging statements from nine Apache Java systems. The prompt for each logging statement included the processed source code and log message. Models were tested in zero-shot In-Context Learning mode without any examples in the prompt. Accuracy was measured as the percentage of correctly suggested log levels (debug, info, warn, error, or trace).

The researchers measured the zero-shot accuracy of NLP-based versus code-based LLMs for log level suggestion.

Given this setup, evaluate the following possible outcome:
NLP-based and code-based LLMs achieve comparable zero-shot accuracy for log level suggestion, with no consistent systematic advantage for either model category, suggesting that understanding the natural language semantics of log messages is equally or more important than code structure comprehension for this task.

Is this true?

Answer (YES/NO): NO